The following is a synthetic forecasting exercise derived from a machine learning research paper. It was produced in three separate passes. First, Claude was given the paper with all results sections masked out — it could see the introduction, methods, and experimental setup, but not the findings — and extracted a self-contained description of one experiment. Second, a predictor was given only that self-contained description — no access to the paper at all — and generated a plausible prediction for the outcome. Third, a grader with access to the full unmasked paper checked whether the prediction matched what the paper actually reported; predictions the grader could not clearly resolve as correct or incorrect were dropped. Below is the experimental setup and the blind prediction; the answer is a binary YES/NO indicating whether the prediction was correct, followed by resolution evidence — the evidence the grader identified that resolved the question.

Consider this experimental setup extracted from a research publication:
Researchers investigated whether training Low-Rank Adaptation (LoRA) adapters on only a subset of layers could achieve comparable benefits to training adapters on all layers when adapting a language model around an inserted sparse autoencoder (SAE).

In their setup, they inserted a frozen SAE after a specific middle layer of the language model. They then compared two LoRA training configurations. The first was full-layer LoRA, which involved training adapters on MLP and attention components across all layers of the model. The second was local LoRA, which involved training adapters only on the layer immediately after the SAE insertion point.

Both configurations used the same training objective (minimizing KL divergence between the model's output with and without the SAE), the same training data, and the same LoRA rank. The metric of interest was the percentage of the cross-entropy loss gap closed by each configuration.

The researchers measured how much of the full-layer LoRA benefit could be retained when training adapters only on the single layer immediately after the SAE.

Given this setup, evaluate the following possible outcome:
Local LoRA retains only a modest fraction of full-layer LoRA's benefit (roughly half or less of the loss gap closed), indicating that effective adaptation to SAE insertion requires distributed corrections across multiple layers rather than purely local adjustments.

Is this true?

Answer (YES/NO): NO